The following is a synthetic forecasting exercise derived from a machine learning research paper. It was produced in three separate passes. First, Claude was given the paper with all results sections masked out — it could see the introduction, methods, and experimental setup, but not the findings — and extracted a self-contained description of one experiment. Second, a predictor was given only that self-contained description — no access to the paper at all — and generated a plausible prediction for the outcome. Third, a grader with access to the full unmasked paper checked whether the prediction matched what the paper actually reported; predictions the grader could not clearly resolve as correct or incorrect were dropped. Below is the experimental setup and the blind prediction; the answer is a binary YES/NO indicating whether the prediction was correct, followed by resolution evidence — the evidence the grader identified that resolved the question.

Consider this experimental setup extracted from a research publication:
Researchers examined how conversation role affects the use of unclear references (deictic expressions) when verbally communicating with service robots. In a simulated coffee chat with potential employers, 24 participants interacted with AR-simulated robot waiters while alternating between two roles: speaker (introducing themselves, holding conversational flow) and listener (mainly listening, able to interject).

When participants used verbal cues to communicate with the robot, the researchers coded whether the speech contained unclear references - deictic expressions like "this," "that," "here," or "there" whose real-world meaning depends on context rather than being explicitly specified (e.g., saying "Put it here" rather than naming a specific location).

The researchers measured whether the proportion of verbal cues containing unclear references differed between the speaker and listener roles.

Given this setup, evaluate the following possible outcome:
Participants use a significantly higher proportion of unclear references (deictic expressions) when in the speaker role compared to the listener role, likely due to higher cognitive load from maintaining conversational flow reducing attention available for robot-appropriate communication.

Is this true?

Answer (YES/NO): YES